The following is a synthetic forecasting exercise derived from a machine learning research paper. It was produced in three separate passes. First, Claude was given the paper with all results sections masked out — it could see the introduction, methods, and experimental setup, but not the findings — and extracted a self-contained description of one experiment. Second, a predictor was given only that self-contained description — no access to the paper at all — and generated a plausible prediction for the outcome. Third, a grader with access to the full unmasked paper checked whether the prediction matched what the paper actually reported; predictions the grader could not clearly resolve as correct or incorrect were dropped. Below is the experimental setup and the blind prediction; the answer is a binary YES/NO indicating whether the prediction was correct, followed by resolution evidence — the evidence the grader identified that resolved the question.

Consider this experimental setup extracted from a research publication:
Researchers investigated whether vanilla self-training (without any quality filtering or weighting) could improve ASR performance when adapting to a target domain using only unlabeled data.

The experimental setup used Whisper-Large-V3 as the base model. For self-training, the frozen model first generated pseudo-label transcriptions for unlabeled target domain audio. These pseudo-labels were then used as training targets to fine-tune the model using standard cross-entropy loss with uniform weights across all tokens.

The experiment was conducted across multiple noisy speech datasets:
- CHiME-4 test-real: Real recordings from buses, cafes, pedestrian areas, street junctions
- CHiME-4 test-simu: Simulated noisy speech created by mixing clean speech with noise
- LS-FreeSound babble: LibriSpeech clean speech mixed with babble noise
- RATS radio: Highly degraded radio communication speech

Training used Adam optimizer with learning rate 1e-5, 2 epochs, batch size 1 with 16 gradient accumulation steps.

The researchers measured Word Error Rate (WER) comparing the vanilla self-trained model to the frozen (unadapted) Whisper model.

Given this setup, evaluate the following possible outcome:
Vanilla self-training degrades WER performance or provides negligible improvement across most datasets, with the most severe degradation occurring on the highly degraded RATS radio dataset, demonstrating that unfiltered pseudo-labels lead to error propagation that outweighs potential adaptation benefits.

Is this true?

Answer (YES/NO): NO